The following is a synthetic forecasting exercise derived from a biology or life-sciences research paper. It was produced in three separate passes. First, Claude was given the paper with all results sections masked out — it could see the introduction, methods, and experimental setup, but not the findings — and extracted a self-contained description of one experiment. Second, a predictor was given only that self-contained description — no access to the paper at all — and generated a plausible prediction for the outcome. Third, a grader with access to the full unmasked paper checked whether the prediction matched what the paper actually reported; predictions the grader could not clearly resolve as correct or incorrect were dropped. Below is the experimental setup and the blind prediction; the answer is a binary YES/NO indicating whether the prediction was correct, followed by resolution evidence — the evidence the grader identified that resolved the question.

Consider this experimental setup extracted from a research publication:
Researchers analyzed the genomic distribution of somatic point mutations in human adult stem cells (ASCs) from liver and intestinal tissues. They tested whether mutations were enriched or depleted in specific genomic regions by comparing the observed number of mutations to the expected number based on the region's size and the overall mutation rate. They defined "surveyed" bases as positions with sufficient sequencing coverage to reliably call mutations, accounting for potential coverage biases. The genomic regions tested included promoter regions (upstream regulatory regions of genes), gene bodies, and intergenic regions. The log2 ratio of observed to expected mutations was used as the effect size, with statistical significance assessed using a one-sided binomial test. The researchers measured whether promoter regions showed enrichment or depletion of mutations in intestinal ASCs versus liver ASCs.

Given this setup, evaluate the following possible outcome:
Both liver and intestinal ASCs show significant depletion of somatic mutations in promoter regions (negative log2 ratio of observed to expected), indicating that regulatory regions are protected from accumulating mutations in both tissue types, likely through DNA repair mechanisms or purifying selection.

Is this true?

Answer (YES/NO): NO